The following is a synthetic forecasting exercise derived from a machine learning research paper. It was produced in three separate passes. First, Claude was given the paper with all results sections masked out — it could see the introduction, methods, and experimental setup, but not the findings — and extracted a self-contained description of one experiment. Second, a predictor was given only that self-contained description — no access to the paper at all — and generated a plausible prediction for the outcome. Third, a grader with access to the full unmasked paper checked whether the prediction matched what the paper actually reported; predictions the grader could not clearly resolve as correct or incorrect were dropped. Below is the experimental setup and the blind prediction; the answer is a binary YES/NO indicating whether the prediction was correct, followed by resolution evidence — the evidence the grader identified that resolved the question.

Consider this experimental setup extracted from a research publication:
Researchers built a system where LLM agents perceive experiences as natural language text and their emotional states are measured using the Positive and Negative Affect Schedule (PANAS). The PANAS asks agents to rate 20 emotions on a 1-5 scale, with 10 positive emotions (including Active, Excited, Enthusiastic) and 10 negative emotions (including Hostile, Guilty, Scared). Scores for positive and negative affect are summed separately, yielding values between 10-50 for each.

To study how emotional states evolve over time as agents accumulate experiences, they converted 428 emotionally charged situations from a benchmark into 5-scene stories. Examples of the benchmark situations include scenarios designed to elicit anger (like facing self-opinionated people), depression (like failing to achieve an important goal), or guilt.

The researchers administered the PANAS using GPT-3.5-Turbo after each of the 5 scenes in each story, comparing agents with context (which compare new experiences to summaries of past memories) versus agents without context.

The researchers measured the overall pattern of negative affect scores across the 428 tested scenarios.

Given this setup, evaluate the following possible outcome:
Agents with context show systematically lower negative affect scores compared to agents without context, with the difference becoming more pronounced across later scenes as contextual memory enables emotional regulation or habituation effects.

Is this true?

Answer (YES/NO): NO